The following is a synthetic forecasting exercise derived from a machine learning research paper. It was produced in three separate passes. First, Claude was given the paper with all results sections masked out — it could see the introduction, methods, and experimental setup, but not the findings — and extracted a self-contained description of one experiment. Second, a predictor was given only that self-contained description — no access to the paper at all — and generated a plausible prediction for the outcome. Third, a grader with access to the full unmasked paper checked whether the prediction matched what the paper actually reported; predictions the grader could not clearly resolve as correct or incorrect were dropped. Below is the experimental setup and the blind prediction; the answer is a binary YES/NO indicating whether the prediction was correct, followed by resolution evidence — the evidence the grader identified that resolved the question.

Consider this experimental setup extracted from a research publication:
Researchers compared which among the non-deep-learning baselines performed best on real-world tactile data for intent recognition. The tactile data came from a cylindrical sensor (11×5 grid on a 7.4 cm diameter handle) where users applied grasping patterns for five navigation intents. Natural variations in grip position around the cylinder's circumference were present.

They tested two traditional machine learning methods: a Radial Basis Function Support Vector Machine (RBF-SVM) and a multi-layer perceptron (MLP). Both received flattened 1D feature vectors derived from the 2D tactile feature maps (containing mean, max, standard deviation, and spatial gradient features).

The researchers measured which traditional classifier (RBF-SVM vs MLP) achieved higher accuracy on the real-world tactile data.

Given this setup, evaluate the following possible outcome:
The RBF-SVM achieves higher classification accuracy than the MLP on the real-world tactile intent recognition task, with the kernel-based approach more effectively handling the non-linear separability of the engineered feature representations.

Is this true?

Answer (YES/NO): NO